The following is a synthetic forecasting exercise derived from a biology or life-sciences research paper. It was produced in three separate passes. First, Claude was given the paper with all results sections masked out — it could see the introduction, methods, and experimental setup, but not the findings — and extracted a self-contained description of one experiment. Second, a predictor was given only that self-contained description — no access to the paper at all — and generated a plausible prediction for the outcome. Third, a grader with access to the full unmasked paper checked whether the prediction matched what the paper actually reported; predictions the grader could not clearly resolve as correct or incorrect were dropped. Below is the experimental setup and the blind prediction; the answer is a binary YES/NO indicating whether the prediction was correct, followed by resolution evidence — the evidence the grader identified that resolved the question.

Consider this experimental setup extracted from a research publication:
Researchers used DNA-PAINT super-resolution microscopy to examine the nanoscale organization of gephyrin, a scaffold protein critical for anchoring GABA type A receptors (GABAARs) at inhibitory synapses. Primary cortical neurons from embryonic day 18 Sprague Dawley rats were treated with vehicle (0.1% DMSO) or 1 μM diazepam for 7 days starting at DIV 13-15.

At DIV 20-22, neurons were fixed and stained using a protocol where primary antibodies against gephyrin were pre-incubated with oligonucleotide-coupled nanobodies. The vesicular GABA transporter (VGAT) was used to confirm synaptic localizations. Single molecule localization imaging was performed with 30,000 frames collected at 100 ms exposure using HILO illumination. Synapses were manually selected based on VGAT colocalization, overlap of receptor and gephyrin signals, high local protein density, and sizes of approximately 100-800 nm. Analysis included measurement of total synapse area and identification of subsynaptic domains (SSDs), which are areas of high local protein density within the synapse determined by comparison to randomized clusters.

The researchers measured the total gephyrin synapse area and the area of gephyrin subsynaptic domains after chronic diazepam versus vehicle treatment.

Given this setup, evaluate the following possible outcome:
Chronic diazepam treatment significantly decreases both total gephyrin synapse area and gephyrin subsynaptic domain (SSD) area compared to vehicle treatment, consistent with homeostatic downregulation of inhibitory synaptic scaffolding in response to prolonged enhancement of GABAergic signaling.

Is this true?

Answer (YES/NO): YES